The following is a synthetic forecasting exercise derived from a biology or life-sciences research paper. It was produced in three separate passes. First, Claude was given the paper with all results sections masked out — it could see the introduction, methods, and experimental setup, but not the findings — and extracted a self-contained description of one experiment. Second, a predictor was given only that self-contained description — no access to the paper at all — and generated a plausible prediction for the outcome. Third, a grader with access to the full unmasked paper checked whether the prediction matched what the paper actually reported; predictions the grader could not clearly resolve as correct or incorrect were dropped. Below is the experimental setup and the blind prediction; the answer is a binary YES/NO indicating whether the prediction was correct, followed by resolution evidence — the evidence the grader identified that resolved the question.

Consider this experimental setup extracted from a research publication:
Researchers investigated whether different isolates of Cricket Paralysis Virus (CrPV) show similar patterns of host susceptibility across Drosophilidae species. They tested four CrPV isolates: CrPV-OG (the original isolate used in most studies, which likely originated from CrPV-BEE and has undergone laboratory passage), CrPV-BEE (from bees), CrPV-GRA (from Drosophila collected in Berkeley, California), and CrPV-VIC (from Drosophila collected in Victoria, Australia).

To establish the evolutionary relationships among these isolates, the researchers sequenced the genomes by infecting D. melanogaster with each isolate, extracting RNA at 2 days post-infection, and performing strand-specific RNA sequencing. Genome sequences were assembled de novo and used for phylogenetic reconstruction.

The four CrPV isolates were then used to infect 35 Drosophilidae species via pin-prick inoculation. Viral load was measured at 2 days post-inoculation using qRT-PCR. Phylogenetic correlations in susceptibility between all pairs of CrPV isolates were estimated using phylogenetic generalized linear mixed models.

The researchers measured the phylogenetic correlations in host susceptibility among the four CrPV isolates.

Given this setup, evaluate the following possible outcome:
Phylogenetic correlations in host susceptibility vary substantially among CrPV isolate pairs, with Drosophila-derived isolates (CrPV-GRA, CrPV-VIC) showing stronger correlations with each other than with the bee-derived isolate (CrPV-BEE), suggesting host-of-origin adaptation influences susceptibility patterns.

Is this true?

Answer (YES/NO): NO